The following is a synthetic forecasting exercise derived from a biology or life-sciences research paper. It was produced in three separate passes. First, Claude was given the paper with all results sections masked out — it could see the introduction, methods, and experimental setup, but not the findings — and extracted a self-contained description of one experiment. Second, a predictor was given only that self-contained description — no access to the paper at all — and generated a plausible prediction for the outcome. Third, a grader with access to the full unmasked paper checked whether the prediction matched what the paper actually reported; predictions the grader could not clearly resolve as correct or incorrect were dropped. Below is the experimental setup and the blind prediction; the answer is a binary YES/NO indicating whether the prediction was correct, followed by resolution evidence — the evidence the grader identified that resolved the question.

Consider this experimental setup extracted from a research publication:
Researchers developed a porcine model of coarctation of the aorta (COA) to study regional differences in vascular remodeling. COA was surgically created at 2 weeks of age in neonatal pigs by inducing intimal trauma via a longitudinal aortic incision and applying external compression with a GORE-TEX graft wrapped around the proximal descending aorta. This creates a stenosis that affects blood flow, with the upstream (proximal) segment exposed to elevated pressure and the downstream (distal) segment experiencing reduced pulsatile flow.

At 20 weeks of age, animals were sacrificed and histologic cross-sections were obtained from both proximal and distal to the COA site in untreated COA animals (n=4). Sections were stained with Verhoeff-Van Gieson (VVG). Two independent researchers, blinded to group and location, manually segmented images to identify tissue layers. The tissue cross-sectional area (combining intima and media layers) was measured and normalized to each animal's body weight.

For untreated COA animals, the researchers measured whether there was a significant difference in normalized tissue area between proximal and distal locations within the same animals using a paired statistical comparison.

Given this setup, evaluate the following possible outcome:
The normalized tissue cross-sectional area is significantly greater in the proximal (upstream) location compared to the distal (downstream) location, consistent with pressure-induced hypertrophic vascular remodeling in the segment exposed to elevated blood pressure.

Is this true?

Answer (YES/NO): NO